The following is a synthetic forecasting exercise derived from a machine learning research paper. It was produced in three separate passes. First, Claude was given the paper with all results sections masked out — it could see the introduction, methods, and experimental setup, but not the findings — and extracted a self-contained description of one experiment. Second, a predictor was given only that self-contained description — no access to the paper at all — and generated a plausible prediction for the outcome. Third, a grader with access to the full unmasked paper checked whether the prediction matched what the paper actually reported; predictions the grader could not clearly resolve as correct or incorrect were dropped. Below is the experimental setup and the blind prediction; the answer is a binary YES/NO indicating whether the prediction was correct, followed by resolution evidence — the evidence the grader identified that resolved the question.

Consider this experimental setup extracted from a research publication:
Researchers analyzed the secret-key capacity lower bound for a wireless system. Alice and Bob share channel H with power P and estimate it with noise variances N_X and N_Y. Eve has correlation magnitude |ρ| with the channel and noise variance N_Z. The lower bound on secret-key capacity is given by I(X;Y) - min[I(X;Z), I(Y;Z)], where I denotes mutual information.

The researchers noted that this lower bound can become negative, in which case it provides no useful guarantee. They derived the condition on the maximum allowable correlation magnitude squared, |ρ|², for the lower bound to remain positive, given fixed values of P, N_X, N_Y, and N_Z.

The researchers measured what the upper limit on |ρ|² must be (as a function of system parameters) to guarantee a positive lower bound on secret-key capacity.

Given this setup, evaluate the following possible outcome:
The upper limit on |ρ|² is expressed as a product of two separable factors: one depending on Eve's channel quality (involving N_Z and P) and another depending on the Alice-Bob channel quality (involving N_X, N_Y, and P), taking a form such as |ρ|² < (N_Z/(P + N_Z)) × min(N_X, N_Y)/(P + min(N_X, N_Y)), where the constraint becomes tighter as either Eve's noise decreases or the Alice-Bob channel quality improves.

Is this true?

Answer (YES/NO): NO